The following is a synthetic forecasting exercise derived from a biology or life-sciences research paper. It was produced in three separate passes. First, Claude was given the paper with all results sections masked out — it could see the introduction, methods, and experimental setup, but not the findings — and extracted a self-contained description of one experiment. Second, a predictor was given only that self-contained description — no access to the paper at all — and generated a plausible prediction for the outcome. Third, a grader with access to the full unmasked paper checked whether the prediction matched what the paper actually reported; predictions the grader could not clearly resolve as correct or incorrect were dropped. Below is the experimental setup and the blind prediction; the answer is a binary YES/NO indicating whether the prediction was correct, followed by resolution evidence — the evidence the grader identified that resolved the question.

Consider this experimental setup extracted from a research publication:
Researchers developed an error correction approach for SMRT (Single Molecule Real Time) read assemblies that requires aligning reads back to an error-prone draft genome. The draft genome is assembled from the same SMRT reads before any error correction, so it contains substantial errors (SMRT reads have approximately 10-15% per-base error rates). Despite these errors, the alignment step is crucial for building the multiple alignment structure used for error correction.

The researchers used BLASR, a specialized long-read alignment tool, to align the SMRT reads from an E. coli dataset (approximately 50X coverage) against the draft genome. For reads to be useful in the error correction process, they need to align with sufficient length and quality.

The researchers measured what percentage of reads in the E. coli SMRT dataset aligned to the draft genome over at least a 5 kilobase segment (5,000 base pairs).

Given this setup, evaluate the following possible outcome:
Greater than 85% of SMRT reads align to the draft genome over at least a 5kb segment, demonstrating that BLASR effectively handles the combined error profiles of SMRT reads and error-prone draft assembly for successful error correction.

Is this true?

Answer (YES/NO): YES